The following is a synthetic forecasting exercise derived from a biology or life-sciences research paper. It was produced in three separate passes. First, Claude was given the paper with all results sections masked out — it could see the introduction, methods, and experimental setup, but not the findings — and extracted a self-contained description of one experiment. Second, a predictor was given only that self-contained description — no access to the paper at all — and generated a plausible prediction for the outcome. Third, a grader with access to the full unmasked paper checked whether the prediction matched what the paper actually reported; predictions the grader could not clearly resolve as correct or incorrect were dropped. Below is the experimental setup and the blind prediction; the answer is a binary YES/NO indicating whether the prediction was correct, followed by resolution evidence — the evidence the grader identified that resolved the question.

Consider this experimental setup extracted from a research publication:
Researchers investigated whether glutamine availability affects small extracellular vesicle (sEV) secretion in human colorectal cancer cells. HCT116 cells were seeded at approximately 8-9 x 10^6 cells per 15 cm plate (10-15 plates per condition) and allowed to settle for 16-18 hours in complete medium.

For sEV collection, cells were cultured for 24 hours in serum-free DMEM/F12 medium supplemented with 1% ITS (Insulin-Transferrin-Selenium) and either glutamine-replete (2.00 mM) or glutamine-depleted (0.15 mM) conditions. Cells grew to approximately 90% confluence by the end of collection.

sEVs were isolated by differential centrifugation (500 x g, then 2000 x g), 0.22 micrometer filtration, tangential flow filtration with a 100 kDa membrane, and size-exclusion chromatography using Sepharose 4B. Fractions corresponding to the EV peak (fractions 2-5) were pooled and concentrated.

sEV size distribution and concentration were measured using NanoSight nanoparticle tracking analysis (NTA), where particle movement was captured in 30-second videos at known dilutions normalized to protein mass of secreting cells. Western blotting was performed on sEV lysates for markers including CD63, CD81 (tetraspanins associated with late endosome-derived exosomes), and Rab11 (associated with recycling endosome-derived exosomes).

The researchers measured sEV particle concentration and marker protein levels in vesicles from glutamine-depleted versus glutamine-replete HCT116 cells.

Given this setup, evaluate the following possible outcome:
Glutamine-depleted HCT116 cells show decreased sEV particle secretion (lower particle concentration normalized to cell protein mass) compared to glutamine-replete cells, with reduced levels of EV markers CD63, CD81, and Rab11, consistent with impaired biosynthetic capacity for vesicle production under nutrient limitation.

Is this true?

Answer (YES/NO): NO